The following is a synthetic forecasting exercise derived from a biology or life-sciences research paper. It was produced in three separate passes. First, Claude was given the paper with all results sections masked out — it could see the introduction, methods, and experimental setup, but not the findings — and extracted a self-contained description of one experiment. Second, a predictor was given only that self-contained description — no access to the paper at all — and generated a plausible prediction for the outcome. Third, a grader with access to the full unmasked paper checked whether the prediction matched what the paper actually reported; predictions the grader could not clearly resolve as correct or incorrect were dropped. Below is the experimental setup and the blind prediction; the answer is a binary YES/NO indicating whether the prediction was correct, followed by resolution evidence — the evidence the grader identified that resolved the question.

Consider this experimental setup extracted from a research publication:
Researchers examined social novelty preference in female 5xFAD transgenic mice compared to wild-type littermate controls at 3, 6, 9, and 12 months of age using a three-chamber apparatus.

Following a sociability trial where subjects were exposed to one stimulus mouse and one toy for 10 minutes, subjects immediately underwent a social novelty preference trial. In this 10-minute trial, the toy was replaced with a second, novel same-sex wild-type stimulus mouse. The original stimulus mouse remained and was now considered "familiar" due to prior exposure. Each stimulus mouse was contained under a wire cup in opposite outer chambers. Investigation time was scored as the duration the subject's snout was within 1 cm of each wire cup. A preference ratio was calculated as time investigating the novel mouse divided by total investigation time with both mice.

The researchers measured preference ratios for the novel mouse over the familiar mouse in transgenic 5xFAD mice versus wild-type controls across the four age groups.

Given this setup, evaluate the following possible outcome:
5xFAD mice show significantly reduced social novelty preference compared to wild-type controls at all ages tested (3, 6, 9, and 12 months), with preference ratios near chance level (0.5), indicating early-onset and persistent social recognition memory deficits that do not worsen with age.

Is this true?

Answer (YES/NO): NO